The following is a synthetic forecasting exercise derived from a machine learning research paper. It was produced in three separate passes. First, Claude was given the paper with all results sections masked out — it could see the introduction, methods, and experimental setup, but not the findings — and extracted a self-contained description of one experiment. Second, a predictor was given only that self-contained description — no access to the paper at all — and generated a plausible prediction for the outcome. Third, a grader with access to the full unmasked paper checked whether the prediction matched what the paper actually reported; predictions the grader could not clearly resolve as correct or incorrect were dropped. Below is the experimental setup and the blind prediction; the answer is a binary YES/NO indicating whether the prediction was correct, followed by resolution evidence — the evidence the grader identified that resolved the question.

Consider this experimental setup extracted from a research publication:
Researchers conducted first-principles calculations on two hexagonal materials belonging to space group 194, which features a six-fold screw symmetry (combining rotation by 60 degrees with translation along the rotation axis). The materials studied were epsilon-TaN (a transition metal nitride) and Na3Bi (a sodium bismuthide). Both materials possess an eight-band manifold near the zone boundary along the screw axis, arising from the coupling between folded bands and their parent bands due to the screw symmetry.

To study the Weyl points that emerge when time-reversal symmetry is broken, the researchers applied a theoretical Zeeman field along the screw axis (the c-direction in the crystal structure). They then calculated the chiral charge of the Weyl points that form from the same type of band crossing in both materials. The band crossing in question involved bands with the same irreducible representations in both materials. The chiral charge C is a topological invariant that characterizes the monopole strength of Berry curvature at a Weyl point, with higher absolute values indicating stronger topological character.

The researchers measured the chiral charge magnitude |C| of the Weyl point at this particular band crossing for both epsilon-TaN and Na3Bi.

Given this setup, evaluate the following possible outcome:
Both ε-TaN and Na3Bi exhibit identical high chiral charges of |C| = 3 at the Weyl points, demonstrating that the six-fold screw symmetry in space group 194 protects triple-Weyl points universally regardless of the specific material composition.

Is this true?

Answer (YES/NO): NO